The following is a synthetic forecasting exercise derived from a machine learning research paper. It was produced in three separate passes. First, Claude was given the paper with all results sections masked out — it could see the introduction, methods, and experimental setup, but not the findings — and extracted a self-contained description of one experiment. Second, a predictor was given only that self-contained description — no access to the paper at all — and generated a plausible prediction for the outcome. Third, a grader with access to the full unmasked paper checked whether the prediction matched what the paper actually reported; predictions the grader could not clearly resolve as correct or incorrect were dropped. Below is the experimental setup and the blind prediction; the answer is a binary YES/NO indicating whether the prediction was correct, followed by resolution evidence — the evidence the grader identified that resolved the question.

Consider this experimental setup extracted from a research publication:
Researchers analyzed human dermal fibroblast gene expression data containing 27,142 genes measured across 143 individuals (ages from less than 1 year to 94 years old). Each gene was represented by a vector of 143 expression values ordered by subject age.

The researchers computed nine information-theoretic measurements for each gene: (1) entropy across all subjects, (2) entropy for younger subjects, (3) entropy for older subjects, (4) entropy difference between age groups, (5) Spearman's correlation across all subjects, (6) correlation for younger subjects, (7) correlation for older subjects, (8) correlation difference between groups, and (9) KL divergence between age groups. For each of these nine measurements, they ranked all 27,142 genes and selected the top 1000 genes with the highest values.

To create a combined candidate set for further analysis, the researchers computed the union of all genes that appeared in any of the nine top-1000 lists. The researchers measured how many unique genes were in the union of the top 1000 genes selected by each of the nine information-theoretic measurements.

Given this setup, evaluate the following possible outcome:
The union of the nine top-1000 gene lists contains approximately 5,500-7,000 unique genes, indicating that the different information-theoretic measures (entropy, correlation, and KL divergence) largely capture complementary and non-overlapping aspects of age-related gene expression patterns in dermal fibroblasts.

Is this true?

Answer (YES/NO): YES